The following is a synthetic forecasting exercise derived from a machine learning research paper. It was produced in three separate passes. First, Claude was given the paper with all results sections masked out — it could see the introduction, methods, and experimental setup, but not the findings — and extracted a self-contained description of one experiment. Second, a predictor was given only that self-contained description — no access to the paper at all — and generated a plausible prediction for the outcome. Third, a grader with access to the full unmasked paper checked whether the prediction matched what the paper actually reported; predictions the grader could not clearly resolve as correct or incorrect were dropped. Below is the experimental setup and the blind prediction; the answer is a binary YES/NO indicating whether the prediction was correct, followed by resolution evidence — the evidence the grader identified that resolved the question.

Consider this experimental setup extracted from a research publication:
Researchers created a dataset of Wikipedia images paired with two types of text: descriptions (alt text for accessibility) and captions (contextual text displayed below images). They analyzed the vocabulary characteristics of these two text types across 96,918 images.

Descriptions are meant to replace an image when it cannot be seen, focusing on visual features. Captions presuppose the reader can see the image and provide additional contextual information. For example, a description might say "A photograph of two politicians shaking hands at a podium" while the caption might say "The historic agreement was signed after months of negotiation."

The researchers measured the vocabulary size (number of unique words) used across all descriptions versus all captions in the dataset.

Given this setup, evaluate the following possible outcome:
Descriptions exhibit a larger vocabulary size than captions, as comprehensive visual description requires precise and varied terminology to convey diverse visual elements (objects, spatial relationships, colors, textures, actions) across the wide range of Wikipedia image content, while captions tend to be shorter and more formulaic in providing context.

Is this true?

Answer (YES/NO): NO